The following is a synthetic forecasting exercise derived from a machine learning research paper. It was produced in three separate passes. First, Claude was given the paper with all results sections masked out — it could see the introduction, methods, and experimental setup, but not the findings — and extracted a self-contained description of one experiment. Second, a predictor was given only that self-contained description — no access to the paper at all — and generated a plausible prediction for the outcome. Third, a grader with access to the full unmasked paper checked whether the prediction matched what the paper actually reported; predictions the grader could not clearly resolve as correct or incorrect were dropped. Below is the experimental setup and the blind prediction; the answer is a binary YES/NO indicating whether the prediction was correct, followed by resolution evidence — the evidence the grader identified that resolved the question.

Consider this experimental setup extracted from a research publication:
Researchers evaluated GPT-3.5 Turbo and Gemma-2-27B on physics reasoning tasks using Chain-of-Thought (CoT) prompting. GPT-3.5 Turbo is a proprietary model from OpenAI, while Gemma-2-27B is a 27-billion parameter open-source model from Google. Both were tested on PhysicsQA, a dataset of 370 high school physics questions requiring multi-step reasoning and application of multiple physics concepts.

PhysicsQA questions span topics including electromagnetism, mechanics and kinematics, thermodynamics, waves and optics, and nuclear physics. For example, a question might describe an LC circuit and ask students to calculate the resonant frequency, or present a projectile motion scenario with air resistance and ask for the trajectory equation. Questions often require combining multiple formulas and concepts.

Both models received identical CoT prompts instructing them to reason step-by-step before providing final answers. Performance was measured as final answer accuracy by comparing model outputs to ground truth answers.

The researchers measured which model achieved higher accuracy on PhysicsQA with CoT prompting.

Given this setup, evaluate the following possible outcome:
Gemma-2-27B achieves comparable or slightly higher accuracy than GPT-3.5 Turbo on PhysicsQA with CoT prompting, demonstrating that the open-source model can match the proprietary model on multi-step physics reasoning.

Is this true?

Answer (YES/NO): NO